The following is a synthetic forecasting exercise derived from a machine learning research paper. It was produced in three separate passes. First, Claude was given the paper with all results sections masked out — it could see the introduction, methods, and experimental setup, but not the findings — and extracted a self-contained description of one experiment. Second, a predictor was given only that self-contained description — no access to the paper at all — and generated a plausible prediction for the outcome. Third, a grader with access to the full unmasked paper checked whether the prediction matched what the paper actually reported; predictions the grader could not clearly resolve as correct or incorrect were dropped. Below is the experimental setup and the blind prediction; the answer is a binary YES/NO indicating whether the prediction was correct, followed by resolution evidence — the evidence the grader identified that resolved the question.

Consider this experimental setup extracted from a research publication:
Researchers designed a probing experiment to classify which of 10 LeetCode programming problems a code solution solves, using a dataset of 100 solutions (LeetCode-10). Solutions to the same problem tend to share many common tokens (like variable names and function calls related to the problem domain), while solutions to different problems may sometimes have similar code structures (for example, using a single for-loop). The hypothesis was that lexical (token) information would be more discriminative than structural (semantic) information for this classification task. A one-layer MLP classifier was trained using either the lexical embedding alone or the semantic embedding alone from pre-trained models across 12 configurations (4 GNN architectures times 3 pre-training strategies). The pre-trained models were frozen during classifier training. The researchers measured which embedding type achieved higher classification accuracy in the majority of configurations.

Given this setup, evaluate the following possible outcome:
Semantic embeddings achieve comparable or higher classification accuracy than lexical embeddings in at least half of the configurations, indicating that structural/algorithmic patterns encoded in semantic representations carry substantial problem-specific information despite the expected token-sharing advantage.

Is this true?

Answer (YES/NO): NO